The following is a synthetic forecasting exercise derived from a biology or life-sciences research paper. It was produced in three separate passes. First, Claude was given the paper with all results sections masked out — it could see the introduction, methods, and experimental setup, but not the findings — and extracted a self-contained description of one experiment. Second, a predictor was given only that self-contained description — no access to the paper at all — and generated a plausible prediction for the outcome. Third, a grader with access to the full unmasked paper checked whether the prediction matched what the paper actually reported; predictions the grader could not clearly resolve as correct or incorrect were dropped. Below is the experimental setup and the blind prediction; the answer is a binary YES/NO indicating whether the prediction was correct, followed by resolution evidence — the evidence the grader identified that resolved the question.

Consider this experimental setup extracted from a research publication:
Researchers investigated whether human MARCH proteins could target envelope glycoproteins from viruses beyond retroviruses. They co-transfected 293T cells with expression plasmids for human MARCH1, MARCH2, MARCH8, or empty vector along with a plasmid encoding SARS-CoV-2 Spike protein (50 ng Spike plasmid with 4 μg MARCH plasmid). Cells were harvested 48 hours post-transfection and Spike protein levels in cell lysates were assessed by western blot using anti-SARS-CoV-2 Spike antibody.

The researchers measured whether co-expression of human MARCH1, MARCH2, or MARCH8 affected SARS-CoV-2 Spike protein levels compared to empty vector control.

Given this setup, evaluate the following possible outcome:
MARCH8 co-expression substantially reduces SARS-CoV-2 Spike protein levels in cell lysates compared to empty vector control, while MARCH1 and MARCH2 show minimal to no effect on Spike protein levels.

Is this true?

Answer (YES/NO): NO